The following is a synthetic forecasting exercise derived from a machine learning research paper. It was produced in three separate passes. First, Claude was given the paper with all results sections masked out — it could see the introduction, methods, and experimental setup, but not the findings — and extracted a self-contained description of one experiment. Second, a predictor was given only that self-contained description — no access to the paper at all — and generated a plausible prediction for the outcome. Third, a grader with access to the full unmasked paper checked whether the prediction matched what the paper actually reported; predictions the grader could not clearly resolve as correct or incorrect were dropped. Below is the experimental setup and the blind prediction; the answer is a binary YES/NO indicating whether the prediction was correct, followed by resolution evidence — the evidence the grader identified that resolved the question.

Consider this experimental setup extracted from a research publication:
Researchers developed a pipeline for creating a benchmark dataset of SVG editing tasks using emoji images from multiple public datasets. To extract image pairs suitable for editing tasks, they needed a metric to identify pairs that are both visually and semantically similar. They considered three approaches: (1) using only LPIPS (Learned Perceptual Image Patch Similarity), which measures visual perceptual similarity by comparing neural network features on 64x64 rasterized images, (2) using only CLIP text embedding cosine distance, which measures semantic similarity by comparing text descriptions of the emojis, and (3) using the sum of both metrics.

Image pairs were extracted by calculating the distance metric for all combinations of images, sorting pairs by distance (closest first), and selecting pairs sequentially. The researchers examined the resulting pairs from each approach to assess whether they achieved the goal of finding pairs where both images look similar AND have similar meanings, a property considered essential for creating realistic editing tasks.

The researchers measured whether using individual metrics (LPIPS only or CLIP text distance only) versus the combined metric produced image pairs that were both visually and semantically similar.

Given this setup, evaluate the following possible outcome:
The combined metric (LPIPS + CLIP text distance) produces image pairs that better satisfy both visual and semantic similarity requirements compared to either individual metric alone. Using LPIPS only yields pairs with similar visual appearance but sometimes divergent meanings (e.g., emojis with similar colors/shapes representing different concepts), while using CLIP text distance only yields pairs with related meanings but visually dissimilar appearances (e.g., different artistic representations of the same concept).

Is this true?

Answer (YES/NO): YES